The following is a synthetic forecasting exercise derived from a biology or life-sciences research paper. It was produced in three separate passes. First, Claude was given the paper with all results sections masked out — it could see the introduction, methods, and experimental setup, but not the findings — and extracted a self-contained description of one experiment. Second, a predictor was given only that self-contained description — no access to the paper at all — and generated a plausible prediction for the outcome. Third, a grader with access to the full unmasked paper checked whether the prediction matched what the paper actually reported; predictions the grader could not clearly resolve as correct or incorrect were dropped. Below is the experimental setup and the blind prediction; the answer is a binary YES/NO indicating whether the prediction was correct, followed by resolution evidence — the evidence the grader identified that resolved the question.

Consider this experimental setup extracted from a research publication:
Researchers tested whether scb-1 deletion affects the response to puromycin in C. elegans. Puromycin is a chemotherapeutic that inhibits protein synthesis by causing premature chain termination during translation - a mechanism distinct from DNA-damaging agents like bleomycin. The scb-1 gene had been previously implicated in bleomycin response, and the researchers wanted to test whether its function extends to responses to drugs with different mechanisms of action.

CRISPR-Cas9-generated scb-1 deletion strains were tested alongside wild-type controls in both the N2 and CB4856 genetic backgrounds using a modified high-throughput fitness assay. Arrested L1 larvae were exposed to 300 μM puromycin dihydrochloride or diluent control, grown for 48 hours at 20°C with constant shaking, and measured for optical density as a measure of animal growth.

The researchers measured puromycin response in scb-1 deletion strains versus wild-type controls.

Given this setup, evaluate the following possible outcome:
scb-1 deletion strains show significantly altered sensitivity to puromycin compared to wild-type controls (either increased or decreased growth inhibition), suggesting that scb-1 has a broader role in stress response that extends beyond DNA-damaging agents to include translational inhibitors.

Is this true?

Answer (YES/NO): NO